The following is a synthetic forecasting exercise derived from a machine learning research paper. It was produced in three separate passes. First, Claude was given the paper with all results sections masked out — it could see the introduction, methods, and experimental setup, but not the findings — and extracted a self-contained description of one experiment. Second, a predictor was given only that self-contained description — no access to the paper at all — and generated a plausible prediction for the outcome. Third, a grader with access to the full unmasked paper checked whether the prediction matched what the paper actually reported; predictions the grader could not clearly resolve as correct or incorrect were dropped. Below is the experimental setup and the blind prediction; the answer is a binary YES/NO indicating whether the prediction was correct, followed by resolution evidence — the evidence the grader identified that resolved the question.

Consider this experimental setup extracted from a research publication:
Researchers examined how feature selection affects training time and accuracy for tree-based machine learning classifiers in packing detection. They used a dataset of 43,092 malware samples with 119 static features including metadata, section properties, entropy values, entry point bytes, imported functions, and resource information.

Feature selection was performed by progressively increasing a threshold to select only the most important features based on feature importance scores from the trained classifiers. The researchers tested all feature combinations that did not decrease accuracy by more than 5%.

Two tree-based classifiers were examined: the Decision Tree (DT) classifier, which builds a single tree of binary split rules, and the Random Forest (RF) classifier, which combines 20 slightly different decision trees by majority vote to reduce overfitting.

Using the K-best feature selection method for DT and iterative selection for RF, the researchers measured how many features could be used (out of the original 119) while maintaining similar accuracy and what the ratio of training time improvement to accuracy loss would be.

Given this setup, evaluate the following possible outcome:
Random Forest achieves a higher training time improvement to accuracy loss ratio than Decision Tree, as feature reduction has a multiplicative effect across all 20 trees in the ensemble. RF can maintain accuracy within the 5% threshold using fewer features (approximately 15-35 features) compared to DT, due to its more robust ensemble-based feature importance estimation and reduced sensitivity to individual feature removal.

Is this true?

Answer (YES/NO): NO